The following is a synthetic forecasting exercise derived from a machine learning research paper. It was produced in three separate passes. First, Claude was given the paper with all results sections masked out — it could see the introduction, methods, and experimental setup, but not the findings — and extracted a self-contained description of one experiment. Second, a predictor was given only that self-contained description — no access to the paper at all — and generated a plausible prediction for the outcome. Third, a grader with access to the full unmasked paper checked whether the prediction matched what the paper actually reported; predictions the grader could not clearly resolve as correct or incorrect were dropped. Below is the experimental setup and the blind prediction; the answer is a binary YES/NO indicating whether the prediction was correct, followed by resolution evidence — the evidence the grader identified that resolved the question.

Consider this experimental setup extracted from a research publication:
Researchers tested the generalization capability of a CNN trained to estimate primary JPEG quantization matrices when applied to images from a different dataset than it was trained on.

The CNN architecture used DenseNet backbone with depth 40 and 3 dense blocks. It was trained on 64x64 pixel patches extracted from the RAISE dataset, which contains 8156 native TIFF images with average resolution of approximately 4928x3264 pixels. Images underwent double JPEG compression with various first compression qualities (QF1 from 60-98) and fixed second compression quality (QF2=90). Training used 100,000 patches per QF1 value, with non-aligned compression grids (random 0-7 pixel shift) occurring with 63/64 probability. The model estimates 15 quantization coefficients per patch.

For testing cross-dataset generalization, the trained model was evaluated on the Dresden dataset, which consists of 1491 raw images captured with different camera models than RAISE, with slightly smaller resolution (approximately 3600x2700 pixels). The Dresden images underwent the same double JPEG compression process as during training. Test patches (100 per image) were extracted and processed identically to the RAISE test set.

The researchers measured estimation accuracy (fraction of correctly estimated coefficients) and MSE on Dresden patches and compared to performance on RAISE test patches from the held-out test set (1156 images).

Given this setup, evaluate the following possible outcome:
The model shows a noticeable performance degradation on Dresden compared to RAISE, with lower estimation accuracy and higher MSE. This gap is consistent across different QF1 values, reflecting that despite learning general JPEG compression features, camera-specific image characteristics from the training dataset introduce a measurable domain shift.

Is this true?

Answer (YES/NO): NO